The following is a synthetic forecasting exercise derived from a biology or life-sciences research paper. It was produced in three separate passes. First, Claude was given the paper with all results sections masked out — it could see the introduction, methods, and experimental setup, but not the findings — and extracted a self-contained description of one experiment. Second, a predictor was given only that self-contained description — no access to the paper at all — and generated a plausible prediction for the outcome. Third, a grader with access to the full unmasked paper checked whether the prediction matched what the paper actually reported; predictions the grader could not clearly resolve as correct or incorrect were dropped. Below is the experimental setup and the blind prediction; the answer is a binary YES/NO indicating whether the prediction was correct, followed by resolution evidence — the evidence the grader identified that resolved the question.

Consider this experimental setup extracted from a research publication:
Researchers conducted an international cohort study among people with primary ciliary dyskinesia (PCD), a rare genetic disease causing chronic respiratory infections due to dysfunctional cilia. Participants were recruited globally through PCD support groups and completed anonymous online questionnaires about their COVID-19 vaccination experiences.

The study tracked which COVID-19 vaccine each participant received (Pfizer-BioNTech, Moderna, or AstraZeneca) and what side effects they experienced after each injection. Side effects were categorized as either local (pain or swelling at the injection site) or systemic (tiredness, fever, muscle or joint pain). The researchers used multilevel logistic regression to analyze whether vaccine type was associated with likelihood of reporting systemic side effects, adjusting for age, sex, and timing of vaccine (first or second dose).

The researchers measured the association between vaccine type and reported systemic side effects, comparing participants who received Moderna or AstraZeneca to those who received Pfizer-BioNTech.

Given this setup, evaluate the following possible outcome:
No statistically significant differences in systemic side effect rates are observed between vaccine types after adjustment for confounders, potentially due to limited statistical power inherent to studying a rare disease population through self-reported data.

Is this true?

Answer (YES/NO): NO